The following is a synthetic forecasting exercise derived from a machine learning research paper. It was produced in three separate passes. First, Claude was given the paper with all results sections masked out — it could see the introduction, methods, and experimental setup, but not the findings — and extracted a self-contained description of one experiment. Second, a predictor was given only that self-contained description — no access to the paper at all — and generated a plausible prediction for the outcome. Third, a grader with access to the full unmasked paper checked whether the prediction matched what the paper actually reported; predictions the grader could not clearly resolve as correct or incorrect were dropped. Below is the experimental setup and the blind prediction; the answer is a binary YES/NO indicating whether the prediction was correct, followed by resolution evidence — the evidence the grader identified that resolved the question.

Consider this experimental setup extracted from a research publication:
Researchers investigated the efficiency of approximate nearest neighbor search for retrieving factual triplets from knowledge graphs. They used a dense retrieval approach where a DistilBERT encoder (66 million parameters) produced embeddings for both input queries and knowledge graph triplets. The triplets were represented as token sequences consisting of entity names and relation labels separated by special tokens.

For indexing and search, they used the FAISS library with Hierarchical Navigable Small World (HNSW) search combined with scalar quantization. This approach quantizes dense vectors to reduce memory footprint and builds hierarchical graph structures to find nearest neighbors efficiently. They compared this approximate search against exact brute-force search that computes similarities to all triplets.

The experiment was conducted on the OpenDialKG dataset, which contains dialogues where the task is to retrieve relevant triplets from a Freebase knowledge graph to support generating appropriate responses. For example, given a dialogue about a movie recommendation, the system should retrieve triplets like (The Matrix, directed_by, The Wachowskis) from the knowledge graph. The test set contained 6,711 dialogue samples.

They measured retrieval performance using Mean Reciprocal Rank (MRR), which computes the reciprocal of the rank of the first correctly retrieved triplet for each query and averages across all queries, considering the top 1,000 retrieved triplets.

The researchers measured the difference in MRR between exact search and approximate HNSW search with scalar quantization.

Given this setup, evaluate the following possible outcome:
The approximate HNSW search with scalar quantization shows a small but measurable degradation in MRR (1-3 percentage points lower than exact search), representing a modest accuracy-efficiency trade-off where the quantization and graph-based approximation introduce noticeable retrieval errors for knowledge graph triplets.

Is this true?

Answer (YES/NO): NO